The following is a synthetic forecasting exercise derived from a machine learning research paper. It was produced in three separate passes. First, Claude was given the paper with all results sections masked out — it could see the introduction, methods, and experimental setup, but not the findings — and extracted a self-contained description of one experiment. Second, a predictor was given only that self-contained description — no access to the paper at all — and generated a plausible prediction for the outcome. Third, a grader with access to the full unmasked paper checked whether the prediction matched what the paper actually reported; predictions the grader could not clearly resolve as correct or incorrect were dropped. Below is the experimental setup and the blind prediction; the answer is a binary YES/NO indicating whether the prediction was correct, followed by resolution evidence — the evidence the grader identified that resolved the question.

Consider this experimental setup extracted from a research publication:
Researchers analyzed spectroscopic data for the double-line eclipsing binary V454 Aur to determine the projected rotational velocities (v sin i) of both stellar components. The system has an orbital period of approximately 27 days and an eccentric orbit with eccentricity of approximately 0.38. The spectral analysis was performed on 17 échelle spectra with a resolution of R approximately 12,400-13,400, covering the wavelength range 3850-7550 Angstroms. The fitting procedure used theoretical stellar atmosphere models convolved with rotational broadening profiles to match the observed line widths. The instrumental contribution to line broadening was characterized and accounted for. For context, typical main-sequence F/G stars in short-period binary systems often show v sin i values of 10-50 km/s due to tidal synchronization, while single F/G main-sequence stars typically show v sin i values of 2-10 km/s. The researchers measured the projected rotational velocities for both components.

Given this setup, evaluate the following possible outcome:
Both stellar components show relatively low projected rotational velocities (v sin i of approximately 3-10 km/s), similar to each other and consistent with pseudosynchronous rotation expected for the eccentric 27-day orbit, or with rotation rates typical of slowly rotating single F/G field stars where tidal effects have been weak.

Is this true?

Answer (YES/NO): NO